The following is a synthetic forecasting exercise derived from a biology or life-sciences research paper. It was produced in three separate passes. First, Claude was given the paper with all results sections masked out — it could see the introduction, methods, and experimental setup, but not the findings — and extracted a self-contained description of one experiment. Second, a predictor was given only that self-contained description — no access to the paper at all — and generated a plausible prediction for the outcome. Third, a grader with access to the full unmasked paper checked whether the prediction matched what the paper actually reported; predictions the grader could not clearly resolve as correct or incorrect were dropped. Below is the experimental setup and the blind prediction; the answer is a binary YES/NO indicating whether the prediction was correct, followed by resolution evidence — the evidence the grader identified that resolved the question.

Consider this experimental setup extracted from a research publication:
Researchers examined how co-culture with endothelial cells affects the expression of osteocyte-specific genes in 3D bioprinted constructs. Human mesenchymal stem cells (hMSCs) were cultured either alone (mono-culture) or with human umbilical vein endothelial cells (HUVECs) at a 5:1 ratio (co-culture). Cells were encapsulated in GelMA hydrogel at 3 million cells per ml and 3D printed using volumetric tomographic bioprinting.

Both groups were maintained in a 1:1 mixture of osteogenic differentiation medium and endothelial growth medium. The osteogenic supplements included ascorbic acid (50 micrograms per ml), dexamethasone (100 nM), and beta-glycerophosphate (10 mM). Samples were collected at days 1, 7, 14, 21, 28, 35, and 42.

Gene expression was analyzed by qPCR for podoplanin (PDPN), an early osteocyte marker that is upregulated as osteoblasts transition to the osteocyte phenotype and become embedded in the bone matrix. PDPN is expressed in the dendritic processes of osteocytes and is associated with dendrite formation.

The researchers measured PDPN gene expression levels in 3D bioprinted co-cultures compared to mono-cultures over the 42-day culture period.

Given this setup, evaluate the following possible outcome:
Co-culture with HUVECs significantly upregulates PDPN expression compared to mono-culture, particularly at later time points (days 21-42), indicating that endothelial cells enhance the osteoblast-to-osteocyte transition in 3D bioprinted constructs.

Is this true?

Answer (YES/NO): YES